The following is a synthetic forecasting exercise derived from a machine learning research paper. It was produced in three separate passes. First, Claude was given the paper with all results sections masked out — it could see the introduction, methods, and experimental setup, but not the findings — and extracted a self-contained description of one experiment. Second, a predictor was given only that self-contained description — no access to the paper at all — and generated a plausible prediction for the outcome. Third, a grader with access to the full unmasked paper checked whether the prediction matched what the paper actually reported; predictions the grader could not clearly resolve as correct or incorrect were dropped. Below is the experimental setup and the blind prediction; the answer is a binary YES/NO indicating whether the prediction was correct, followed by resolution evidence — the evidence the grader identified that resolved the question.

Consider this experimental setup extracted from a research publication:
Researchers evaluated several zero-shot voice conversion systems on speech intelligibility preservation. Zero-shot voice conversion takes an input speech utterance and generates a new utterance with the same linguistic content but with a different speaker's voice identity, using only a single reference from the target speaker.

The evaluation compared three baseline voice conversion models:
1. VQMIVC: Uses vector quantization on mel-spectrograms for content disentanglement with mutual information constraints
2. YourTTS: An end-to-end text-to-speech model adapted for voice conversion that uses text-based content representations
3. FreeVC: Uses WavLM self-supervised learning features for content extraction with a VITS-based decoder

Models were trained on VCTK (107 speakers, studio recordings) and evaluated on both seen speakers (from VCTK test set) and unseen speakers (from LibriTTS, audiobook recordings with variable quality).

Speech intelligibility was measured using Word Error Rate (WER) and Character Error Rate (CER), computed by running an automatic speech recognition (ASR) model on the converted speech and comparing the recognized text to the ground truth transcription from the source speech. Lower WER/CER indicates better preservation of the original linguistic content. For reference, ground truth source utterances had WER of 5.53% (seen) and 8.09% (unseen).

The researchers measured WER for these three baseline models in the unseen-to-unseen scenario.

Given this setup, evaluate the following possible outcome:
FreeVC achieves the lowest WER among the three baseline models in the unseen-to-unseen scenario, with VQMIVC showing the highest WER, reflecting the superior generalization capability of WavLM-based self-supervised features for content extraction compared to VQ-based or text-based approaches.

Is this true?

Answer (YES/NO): YES